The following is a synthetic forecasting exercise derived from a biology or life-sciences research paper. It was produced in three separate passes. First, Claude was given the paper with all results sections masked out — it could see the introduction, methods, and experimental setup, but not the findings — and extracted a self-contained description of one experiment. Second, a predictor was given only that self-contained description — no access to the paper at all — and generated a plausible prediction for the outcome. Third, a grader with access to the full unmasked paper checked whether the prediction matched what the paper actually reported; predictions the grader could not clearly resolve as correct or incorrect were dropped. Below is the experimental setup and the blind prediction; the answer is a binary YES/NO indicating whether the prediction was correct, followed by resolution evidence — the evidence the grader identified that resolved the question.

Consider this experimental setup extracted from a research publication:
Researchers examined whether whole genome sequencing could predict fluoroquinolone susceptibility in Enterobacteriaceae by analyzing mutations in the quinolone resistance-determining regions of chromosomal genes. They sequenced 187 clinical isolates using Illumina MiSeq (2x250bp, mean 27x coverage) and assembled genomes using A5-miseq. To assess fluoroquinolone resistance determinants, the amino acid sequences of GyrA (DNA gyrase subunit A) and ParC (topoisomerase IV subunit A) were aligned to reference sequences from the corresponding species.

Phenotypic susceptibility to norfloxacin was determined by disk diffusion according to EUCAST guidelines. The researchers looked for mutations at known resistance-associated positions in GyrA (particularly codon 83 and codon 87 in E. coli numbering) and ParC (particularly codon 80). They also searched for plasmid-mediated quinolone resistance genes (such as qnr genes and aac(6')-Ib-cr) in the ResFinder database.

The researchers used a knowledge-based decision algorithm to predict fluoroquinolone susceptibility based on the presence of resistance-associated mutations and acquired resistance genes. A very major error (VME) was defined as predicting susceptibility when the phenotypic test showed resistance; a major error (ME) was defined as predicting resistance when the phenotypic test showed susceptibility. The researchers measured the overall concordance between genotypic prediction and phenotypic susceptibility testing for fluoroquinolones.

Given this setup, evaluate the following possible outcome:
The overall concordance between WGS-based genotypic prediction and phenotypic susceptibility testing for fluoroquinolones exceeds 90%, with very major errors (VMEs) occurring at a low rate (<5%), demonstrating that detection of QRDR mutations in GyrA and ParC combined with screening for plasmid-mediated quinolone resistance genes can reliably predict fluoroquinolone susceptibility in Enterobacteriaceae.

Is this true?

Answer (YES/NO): YES